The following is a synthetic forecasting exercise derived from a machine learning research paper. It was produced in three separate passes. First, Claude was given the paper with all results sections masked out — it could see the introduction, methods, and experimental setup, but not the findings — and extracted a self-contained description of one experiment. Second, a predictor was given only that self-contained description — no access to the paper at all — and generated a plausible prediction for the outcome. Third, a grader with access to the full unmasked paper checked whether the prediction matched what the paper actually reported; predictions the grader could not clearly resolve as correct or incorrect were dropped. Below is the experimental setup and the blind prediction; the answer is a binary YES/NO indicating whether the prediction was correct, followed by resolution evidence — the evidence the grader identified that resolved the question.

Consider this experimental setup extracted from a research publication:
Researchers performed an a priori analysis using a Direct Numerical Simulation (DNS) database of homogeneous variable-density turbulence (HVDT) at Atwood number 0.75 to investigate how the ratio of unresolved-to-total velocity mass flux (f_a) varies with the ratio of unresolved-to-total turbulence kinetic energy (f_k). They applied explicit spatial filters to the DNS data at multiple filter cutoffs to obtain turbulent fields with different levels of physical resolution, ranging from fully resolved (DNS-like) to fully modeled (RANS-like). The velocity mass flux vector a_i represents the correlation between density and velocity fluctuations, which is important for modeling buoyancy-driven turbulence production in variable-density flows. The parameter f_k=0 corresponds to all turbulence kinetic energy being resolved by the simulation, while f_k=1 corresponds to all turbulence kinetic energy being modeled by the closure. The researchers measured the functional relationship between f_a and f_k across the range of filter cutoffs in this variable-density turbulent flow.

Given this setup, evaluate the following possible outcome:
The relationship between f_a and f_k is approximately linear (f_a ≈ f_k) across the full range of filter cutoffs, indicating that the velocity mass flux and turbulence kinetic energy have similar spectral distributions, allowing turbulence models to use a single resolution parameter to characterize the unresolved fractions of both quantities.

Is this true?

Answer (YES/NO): NO